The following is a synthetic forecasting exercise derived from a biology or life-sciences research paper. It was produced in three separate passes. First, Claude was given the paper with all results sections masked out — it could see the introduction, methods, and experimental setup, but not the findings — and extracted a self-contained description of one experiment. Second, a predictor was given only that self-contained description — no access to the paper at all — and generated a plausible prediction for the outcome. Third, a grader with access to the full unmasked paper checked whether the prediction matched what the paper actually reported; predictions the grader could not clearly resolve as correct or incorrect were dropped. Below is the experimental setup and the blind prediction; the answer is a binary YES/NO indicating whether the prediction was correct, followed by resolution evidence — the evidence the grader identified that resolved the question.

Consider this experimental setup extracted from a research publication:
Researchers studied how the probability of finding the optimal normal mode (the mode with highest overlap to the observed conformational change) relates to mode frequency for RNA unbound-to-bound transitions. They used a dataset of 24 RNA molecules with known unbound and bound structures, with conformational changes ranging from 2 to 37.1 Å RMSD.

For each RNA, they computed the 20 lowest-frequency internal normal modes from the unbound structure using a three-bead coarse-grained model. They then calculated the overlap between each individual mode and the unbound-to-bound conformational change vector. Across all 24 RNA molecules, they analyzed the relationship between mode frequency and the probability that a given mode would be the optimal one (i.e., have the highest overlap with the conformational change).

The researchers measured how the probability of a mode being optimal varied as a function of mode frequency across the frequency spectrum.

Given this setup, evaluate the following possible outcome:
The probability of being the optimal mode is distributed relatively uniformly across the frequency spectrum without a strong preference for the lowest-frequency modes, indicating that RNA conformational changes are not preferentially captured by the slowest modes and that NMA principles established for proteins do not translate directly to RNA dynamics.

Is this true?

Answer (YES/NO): NO